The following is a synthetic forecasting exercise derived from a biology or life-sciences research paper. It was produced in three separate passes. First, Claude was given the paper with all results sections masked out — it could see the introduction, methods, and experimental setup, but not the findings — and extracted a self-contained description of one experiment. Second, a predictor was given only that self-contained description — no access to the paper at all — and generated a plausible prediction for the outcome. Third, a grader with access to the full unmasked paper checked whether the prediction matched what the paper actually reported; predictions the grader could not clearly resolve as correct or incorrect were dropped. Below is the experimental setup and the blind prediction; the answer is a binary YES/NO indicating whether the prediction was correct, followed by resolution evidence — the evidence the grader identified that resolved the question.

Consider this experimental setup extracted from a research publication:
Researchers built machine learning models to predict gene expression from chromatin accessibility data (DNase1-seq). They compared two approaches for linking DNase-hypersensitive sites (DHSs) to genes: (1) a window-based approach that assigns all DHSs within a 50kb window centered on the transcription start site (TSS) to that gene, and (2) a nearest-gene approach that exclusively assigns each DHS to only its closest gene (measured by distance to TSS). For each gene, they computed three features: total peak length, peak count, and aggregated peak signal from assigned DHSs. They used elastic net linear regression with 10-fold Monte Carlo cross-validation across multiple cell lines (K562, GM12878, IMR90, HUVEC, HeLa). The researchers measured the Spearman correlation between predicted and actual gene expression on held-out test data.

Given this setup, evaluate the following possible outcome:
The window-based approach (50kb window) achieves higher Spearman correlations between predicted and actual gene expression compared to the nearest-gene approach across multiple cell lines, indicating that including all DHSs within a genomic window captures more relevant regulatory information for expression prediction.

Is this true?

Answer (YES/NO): YES